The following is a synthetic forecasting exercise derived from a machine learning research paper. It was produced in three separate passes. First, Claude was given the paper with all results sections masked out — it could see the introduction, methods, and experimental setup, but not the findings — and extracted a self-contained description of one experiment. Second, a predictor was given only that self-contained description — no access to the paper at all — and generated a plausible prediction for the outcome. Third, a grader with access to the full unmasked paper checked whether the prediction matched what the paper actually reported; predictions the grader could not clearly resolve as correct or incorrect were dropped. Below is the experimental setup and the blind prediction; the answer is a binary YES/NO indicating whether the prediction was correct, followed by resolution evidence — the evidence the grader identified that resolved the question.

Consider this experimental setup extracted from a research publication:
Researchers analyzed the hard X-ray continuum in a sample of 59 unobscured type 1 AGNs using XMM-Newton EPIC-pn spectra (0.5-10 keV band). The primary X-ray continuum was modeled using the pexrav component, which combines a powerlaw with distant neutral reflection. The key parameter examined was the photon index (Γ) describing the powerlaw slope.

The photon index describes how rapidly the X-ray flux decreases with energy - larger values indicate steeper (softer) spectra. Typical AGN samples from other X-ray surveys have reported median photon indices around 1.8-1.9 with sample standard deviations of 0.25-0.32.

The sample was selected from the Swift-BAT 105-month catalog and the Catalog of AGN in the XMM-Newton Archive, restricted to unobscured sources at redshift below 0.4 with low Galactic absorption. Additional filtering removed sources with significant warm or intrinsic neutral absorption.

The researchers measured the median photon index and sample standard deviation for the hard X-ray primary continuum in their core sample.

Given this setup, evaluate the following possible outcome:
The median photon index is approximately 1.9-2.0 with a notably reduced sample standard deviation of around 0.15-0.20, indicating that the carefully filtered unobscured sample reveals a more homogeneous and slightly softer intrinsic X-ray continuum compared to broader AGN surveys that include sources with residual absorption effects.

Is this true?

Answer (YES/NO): NO